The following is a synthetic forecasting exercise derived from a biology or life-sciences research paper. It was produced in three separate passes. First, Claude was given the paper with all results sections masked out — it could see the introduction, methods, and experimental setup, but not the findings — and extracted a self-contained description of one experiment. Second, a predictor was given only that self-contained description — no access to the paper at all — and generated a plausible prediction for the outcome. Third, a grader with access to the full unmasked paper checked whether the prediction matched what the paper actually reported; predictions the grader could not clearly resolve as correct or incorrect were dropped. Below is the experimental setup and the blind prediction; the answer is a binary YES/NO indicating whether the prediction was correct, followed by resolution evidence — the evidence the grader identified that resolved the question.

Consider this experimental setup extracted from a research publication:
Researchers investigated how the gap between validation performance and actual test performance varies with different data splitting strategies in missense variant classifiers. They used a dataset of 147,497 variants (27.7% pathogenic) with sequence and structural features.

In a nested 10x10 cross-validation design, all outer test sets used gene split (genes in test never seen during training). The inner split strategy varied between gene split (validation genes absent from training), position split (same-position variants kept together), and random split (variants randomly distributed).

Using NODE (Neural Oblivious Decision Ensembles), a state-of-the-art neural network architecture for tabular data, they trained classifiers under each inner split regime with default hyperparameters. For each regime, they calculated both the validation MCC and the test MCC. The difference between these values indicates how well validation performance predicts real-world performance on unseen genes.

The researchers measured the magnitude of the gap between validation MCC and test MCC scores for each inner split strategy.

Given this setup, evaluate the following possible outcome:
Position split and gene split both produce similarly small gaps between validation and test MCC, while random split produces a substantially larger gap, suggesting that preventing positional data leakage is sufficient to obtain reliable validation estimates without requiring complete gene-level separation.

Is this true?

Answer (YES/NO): NO